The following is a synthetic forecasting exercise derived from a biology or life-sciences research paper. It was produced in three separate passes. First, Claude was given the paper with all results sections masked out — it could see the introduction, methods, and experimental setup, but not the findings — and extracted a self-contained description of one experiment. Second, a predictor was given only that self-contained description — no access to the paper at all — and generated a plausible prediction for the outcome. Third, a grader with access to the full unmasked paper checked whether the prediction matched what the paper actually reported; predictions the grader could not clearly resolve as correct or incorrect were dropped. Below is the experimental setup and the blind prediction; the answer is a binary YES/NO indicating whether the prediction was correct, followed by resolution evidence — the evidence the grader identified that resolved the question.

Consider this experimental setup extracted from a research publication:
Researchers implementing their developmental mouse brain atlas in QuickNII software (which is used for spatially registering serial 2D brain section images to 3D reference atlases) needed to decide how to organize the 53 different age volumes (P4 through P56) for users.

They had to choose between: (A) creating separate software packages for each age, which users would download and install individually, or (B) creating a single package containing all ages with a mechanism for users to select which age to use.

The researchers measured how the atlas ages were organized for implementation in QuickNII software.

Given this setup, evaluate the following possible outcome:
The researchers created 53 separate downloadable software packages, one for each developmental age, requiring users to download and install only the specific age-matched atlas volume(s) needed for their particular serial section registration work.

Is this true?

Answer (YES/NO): NO